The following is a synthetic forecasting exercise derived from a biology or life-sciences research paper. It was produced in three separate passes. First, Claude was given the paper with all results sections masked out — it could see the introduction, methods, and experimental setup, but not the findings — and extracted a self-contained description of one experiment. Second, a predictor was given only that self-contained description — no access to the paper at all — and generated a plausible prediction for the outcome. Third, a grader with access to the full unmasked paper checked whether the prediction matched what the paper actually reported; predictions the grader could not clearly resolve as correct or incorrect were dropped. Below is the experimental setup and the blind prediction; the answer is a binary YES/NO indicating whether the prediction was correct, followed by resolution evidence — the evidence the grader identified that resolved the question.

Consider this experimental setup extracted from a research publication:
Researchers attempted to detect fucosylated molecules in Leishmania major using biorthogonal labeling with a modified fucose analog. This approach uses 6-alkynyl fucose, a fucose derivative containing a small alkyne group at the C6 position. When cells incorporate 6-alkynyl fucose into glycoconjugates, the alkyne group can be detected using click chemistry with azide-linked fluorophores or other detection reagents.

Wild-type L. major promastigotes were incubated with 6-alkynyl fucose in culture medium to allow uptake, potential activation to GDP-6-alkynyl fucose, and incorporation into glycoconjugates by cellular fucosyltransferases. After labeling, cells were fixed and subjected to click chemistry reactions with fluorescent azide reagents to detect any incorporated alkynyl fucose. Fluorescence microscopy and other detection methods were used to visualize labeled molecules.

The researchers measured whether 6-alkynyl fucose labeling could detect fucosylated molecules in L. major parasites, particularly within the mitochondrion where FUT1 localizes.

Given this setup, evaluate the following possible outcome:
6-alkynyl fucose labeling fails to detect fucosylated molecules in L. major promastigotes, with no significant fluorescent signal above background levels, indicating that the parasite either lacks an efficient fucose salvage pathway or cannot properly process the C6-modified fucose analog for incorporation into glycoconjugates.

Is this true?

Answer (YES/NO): NO